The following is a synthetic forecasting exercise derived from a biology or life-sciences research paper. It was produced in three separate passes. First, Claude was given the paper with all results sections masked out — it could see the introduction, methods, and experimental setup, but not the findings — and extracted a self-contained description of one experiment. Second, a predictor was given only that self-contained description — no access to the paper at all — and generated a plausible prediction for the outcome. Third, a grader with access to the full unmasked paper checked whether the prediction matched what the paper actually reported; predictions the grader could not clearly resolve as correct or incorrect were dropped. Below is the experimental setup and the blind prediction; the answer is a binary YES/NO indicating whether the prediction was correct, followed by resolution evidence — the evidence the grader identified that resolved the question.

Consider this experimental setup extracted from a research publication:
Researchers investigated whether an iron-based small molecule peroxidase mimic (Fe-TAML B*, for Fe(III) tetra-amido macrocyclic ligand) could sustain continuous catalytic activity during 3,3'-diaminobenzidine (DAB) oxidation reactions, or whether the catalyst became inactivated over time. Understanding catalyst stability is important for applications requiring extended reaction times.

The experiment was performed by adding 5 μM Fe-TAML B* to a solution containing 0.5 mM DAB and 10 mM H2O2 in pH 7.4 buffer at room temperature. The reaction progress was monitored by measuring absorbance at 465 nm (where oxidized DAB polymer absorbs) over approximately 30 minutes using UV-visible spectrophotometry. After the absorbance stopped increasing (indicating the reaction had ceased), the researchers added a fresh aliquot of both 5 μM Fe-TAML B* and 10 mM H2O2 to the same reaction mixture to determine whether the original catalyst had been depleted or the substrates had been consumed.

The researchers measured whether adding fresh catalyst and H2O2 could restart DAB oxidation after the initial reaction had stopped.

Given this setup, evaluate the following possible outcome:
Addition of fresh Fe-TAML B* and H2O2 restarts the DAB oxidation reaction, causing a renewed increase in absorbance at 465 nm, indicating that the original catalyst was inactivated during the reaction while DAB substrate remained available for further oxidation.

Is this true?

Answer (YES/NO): NO